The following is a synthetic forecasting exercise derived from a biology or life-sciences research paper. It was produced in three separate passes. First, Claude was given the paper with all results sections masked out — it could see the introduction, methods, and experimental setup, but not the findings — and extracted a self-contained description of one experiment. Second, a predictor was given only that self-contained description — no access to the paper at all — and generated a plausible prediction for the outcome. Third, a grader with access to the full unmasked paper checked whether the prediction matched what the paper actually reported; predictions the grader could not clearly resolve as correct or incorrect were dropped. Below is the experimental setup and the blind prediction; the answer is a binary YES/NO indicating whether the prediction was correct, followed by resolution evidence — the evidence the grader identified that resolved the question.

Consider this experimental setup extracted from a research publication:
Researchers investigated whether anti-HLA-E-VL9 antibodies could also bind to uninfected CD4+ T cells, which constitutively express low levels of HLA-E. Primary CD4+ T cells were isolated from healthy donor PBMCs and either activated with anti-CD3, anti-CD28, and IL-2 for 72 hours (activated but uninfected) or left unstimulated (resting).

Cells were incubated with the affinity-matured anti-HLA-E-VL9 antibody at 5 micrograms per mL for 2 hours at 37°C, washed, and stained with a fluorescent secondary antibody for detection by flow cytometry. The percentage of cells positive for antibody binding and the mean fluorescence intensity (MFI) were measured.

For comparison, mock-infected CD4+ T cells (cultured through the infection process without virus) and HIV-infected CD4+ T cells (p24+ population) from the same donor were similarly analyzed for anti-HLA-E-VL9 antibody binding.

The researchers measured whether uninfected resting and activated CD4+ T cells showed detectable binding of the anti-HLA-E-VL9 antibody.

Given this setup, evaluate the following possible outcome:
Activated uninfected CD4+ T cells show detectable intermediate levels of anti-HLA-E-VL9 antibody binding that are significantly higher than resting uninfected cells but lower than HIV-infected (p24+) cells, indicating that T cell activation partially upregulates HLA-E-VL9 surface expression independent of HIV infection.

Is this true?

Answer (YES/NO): NO